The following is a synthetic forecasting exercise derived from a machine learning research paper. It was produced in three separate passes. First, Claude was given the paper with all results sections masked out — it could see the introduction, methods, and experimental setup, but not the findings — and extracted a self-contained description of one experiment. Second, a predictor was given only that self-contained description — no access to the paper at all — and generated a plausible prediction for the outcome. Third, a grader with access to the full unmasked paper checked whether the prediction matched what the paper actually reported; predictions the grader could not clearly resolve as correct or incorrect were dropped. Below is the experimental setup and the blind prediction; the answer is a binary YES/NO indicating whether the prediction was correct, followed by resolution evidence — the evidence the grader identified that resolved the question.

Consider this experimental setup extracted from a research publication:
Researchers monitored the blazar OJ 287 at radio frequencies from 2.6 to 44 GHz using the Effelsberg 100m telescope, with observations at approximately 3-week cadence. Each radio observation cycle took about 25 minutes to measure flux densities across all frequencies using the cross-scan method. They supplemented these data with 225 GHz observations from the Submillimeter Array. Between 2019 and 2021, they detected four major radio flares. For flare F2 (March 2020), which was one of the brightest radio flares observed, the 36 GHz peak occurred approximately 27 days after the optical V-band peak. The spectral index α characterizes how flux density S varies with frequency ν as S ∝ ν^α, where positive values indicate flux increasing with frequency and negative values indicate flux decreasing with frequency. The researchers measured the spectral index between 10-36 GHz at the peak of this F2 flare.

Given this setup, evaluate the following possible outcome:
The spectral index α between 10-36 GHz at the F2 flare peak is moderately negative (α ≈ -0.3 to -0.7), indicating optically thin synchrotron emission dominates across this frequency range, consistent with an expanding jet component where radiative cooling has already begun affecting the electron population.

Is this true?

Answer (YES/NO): NO